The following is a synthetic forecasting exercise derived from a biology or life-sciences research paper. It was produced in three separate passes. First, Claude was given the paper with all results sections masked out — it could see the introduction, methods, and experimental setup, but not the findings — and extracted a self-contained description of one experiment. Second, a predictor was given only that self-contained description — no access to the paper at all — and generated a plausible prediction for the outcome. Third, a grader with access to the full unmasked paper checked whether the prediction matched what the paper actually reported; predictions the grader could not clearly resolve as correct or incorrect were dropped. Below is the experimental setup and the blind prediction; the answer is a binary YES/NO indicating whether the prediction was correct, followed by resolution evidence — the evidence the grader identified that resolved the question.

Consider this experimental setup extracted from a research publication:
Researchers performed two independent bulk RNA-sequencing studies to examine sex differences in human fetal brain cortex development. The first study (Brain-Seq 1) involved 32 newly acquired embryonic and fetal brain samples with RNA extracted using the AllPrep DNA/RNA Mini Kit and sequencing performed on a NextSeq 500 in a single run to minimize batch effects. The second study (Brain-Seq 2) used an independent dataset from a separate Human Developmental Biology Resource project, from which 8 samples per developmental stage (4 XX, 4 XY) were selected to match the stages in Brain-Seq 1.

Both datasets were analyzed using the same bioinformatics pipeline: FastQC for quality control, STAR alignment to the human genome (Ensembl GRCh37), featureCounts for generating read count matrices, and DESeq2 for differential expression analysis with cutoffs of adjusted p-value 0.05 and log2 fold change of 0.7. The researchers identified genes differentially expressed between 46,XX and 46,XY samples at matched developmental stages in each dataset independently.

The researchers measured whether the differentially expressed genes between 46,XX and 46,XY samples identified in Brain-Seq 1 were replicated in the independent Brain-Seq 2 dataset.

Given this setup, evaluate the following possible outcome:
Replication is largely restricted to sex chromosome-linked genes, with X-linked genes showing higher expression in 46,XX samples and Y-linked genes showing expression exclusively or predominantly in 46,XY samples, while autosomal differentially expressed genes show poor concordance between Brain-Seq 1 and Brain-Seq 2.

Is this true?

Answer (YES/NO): YES